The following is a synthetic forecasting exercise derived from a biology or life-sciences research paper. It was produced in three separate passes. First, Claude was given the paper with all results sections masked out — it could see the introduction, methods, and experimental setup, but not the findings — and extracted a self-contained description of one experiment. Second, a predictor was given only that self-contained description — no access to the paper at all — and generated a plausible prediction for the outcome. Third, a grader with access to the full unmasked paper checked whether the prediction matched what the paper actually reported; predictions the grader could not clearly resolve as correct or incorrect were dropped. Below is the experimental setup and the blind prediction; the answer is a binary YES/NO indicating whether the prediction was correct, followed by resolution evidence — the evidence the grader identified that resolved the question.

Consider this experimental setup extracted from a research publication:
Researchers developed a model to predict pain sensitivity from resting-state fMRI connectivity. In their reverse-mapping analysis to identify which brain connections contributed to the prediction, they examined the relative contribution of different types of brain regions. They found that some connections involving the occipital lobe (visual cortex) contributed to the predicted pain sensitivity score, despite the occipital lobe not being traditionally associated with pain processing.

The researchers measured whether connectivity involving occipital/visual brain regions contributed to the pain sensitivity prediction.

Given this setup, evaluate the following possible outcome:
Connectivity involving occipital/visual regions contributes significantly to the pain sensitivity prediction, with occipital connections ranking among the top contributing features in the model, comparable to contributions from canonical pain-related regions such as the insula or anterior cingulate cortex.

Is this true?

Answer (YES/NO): NO